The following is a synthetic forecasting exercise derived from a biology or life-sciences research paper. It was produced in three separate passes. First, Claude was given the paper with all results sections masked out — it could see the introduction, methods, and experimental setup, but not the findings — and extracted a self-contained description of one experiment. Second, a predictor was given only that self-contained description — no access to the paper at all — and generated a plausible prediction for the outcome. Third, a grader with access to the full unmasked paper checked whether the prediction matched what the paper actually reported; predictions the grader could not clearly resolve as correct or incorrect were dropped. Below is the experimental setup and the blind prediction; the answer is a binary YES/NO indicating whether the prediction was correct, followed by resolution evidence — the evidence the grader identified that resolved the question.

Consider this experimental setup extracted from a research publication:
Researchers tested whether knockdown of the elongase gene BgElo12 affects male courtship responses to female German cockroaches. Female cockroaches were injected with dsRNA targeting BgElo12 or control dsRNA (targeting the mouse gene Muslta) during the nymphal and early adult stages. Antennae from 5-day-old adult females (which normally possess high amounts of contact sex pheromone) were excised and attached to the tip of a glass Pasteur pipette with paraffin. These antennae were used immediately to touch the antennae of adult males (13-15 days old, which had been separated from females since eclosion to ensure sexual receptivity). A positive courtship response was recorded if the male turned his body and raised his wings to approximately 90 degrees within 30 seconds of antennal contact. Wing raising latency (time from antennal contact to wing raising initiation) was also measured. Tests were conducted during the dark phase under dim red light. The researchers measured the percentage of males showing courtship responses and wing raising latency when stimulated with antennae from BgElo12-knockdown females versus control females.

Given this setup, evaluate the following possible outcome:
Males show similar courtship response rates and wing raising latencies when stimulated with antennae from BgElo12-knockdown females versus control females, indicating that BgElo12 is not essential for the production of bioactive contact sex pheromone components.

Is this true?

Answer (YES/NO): NO